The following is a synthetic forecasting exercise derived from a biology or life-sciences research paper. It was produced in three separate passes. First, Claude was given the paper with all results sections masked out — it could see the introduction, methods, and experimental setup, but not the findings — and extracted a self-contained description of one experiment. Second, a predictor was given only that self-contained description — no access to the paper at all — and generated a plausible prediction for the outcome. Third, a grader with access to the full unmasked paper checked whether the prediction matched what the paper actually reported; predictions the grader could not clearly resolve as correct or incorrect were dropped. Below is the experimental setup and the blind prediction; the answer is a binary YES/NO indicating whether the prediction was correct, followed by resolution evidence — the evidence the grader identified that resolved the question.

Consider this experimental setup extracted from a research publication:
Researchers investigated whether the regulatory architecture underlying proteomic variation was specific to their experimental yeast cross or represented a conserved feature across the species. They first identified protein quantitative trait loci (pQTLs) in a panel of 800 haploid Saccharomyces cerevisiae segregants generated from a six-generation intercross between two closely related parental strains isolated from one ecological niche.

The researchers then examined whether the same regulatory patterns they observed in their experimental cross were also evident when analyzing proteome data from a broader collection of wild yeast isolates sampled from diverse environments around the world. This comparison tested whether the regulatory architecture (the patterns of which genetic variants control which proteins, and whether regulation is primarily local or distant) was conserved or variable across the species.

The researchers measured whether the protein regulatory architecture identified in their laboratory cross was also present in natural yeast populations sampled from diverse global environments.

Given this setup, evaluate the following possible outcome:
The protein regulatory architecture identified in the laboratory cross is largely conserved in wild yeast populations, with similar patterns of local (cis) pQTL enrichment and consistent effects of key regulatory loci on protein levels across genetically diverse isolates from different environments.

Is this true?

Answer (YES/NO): YES